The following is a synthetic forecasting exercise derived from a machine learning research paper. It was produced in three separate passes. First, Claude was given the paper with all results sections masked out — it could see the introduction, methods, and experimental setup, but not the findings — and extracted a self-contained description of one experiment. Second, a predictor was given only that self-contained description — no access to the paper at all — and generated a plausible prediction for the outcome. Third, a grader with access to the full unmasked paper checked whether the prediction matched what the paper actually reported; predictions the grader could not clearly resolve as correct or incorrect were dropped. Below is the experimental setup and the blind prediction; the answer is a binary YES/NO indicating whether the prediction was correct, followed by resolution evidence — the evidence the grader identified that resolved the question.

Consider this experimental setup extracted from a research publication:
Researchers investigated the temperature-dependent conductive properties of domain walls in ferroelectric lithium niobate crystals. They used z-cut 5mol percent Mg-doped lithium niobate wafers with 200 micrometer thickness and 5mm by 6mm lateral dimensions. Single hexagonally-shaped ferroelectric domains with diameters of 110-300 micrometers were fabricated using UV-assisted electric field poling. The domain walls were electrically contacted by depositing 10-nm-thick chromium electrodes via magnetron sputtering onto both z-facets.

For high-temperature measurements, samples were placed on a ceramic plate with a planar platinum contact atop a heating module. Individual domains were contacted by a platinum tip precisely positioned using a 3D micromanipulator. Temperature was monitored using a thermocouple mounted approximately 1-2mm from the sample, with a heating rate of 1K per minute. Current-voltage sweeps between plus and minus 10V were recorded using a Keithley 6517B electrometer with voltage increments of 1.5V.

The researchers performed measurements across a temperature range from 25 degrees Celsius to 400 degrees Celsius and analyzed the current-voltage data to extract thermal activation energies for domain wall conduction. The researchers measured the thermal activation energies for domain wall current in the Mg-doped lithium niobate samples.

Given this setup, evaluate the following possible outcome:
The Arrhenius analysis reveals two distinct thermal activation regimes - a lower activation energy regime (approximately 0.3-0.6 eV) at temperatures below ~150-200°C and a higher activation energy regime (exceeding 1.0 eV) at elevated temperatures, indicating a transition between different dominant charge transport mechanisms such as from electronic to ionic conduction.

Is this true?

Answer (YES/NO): NO